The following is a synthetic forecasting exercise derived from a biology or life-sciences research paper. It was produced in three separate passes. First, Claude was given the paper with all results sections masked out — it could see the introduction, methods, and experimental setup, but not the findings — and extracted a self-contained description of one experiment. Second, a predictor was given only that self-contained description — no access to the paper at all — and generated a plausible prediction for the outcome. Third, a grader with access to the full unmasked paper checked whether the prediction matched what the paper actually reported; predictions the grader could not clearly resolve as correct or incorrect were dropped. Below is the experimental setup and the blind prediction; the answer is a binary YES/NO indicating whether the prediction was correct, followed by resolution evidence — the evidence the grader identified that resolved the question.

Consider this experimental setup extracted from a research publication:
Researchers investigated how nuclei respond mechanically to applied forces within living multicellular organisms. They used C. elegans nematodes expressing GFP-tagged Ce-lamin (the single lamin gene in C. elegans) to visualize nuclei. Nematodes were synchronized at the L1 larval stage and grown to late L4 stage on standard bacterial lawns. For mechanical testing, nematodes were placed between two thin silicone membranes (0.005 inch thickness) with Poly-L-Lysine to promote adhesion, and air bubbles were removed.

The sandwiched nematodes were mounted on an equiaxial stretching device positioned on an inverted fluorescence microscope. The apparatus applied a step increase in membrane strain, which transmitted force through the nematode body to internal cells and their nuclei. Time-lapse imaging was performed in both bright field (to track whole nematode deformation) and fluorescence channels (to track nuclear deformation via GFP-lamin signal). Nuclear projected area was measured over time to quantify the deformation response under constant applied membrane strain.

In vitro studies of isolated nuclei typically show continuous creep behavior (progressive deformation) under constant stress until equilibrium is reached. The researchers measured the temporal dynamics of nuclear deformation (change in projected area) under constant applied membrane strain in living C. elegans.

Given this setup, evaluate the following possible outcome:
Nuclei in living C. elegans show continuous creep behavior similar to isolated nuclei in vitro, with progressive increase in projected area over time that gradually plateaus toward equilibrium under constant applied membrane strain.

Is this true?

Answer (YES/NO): NO